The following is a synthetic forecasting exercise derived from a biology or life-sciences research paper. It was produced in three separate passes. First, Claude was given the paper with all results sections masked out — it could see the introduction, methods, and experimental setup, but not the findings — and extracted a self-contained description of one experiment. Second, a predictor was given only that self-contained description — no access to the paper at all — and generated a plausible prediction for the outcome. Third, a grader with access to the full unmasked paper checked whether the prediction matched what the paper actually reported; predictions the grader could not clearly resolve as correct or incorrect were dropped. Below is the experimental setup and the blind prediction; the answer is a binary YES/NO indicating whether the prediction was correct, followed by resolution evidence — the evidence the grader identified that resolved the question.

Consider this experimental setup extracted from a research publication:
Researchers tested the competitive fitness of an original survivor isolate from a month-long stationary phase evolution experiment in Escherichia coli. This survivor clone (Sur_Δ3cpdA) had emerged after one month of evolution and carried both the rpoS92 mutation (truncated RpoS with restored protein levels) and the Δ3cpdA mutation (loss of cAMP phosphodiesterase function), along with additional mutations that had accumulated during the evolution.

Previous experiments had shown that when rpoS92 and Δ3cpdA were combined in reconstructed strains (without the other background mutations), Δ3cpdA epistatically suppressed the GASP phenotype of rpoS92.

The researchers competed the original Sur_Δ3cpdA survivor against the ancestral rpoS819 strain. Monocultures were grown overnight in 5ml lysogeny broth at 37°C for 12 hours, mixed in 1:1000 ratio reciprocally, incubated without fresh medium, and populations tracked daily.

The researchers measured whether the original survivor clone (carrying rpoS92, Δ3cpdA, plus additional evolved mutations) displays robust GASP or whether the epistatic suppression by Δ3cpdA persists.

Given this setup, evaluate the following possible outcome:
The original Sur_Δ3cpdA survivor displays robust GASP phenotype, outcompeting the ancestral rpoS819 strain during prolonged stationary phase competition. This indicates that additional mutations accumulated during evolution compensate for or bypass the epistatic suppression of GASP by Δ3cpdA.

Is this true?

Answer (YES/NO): YES